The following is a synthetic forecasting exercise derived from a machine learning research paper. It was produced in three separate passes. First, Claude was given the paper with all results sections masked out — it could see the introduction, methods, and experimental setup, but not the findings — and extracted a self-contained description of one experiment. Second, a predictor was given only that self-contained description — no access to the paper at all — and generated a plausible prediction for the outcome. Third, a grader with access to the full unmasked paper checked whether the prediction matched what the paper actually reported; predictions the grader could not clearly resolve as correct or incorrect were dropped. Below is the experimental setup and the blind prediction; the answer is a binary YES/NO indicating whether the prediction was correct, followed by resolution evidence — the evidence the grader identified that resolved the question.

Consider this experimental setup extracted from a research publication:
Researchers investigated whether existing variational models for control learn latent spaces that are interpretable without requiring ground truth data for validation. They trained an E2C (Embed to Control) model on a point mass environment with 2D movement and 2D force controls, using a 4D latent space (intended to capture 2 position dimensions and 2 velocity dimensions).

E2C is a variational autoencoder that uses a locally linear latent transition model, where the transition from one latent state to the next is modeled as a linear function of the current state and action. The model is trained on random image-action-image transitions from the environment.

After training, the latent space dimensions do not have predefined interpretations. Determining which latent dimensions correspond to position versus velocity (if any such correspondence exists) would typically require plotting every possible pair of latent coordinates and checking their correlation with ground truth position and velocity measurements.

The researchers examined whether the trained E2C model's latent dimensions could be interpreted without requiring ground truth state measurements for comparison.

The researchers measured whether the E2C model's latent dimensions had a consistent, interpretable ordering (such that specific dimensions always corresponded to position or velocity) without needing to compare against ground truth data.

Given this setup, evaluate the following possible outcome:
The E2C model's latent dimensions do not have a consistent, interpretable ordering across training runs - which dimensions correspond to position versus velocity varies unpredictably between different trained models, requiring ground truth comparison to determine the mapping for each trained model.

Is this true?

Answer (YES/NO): YES